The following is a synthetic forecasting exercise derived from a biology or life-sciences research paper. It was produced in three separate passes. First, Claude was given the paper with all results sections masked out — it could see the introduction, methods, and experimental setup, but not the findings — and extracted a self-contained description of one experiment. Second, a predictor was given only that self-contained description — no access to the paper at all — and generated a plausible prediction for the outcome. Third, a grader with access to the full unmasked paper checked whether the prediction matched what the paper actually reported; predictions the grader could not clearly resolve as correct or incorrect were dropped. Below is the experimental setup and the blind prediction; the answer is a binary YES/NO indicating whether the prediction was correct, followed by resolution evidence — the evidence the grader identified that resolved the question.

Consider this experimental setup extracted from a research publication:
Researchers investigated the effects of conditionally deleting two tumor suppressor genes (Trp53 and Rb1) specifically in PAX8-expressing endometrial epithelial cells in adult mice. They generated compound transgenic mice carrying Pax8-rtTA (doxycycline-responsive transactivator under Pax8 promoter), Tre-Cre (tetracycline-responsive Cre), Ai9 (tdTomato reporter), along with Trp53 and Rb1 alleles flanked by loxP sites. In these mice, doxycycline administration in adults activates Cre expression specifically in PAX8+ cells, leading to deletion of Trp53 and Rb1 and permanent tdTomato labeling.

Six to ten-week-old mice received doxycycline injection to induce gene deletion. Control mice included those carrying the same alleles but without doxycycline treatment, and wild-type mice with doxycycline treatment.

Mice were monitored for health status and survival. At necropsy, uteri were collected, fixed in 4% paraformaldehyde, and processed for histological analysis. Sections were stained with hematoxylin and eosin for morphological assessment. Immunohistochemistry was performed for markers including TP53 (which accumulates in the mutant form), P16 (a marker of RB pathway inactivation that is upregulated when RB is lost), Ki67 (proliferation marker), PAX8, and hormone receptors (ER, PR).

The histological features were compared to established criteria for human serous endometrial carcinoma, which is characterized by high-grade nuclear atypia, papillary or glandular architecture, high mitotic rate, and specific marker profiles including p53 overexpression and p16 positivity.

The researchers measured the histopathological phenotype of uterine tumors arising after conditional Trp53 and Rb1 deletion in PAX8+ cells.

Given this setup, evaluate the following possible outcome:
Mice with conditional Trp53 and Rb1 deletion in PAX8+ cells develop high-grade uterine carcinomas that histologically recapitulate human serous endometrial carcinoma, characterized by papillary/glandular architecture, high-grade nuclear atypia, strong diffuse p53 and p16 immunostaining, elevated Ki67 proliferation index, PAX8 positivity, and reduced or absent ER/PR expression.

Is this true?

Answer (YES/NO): NO